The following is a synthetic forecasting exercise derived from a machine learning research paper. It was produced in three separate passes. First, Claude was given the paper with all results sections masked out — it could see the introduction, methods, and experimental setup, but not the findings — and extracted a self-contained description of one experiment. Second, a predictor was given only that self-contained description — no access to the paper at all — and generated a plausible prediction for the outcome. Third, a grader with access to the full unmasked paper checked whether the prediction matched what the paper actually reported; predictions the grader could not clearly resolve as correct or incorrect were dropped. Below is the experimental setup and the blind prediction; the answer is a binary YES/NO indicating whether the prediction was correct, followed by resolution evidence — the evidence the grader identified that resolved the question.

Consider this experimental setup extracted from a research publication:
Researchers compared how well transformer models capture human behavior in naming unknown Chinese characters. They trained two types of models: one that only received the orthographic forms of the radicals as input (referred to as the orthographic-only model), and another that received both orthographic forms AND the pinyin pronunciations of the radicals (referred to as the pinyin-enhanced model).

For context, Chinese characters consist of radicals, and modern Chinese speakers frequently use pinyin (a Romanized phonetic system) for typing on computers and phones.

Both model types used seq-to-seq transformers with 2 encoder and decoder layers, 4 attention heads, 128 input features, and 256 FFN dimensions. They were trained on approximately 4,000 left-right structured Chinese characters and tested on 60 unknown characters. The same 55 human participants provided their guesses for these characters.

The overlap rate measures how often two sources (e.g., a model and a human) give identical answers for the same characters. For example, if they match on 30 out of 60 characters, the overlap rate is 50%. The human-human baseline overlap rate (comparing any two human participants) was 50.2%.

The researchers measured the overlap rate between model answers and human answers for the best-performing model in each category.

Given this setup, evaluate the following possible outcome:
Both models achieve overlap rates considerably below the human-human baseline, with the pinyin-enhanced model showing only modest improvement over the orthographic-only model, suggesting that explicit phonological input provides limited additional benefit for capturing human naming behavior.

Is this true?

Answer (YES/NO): NO